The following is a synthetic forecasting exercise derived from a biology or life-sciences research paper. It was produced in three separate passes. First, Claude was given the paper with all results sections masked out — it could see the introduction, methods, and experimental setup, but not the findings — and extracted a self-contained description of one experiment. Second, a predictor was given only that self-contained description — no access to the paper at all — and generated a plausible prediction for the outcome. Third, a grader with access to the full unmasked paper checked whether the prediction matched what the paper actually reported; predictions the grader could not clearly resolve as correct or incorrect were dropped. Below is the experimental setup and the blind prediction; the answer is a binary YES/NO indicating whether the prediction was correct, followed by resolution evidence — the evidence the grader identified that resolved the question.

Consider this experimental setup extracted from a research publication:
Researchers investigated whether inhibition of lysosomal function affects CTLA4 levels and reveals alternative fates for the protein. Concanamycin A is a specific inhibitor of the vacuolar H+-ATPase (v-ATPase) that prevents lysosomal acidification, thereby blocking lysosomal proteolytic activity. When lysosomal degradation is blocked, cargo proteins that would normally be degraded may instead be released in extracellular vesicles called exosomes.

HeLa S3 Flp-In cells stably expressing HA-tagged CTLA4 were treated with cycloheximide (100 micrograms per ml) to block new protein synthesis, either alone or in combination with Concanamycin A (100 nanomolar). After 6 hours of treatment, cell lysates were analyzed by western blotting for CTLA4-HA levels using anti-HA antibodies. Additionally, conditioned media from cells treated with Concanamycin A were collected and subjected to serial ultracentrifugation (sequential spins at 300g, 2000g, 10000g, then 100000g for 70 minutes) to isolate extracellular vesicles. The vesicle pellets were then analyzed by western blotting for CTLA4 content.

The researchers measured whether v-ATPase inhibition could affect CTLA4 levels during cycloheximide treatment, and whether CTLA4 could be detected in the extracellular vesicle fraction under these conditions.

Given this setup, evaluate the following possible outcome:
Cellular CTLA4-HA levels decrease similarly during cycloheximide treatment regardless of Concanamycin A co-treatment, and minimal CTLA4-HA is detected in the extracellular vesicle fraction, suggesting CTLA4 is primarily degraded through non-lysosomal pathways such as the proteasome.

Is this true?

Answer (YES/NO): NO